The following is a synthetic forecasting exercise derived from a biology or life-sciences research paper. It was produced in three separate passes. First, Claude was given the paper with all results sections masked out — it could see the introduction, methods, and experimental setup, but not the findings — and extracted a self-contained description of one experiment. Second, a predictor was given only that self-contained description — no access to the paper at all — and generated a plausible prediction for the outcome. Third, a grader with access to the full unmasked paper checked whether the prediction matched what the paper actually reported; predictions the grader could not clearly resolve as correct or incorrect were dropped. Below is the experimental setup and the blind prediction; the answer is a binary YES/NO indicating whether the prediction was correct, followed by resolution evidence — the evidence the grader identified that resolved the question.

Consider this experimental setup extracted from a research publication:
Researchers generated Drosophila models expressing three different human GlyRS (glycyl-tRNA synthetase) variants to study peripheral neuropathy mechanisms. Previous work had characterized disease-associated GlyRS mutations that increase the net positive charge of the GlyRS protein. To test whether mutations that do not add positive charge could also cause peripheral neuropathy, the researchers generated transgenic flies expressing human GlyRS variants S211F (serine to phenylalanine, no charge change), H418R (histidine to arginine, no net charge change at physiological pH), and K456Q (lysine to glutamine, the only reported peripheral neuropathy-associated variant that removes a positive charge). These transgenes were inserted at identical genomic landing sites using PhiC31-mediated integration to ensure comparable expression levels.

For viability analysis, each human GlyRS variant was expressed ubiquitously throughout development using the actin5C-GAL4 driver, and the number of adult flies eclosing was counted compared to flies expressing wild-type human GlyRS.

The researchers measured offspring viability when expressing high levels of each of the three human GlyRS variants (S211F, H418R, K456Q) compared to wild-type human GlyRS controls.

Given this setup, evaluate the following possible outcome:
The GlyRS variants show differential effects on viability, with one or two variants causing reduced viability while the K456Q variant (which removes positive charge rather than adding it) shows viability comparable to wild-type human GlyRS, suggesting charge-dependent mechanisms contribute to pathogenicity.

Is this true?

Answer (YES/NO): YES